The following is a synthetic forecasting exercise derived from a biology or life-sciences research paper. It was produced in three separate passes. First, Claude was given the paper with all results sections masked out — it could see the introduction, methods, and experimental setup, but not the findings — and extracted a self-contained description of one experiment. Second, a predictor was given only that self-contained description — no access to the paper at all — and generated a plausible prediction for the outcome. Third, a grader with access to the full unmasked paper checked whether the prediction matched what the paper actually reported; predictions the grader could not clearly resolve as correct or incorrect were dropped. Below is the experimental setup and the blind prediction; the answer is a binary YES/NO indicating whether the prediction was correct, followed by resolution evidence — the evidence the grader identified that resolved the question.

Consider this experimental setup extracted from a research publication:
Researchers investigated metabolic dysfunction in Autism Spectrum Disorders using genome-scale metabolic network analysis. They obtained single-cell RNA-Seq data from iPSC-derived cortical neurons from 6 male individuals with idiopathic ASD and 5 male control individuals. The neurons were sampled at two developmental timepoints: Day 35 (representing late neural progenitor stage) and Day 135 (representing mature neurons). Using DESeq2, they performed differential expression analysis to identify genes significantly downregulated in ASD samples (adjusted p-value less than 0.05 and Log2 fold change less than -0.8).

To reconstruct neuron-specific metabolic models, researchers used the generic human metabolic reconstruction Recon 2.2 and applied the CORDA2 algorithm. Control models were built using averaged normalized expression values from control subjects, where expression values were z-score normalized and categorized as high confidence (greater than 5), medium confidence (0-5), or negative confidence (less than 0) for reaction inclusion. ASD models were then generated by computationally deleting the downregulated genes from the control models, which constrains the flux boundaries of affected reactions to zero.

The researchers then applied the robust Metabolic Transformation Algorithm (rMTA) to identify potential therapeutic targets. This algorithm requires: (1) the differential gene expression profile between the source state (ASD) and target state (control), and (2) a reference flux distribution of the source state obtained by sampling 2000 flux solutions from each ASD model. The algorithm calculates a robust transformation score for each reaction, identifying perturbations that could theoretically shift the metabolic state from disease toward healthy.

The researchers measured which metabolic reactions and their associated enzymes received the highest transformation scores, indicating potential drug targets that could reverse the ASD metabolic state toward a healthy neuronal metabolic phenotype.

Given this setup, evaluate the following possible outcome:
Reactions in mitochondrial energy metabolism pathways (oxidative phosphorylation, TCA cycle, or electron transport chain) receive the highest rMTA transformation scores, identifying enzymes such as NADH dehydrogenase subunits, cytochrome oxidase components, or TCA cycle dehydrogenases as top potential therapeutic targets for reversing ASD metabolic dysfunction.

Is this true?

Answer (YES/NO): NO